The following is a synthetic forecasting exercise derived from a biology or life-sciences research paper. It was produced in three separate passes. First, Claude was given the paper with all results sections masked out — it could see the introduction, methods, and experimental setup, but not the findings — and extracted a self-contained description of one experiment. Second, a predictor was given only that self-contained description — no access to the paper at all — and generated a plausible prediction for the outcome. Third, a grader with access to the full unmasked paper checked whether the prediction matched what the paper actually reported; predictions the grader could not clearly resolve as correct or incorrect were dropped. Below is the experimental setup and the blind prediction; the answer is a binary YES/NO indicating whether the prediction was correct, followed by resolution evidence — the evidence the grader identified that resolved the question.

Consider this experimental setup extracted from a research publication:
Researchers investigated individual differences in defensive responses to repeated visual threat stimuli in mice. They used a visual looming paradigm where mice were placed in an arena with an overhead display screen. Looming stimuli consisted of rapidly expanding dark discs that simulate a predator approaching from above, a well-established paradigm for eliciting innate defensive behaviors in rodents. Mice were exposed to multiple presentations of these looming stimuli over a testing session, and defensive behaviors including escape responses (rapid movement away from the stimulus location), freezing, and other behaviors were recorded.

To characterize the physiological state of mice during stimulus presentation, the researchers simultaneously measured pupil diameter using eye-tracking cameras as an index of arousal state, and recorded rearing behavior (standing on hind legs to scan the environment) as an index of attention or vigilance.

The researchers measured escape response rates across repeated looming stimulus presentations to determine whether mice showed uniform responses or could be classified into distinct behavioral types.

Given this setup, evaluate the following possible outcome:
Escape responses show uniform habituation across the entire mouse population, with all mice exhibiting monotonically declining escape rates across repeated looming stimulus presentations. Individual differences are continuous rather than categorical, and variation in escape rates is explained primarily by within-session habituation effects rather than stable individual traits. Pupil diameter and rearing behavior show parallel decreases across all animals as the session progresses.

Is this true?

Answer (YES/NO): NO